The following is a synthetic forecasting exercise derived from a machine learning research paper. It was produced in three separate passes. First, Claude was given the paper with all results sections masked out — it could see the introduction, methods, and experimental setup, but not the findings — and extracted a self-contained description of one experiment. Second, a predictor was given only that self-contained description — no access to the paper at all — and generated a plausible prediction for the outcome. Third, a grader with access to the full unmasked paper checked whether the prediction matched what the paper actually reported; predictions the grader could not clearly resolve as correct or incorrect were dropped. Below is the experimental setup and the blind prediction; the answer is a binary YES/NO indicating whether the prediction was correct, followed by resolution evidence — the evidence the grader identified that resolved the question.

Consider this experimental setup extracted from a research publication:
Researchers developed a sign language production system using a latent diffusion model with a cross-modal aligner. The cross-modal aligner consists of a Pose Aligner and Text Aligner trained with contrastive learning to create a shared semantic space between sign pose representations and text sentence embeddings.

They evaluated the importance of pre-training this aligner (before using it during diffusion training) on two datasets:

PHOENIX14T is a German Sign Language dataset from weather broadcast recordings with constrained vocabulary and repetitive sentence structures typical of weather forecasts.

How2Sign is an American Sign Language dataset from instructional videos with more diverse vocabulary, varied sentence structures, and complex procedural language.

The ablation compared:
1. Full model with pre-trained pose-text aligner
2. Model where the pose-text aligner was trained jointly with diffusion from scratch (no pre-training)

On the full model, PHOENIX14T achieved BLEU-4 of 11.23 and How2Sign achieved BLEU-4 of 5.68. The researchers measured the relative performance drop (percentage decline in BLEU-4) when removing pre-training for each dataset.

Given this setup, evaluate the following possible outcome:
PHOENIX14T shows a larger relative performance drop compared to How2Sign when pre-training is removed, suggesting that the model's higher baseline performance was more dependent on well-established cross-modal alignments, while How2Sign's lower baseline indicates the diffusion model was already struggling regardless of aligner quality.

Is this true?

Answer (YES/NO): NO